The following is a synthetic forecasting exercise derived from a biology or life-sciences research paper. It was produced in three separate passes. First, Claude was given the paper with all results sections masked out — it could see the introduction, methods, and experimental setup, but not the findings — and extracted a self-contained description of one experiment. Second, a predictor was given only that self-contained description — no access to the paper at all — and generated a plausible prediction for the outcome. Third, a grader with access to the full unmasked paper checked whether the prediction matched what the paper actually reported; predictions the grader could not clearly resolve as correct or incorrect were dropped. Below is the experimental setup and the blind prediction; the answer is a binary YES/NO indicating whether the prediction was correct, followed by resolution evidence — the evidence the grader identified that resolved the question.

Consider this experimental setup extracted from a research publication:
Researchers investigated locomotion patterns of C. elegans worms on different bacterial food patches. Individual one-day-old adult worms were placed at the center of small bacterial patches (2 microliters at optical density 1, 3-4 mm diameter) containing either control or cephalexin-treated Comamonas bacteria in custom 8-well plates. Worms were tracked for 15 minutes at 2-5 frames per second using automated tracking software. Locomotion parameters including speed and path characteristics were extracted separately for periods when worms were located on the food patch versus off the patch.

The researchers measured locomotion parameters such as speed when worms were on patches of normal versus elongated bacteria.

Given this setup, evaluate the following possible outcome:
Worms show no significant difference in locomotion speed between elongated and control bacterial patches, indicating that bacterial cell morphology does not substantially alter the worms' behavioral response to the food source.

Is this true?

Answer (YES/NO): NO